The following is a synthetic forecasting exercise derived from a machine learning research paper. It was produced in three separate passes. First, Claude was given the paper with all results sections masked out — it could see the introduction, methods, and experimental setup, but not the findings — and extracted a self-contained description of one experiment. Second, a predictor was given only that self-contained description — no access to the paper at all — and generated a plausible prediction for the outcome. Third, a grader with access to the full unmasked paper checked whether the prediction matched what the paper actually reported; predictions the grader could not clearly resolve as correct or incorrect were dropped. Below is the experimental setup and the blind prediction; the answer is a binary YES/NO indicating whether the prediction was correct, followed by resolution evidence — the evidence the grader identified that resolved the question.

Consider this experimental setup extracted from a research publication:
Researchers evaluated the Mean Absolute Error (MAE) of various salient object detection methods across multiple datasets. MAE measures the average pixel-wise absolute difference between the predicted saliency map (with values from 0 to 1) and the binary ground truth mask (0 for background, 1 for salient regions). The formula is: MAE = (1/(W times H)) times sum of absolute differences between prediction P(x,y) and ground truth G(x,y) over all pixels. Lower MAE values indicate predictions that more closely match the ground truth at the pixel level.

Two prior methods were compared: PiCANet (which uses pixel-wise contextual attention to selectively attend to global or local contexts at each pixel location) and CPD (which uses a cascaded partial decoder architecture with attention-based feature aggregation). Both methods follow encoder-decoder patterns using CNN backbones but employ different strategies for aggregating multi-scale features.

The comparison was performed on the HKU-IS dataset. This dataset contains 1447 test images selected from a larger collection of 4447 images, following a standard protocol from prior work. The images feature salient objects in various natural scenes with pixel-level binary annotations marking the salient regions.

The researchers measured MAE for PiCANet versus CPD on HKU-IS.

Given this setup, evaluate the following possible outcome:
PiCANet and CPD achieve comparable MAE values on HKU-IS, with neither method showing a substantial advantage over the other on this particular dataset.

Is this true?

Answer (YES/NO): NO